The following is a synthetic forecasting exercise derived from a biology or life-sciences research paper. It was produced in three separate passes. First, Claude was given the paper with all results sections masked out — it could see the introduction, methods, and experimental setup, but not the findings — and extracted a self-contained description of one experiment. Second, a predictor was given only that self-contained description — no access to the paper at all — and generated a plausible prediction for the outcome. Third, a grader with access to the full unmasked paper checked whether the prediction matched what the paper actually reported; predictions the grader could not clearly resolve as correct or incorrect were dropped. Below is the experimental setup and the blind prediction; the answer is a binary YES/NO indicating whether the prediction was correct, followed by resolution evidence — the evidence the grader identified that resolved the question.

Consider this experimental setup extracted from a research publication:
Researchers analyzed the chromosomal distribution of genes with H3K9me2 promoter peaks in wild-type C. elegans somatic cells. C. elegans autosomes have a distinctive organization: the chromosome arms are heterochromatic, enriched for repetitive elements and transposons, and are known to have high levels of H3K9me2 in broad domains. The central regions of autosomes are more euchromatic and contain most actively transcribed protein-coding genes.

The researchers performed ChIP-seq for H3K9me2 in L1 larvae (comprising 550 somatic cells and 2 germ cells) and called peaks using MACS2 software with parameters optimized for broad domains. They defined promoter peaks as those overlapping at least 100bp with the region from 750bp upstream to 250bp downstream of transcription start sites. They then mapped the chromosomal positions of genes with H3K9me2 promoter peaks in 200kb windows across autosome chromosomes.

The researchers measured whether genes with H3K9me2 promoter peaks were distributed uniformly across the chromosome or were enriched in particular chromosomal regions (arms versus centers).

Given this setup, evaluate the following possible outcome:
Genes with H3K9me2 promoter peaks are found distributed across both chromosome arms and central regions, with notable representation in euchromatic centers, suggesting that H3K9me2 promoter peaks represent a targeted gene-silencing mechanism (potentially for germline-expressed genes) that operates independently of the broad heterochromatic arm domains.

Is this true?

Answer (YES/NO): YES